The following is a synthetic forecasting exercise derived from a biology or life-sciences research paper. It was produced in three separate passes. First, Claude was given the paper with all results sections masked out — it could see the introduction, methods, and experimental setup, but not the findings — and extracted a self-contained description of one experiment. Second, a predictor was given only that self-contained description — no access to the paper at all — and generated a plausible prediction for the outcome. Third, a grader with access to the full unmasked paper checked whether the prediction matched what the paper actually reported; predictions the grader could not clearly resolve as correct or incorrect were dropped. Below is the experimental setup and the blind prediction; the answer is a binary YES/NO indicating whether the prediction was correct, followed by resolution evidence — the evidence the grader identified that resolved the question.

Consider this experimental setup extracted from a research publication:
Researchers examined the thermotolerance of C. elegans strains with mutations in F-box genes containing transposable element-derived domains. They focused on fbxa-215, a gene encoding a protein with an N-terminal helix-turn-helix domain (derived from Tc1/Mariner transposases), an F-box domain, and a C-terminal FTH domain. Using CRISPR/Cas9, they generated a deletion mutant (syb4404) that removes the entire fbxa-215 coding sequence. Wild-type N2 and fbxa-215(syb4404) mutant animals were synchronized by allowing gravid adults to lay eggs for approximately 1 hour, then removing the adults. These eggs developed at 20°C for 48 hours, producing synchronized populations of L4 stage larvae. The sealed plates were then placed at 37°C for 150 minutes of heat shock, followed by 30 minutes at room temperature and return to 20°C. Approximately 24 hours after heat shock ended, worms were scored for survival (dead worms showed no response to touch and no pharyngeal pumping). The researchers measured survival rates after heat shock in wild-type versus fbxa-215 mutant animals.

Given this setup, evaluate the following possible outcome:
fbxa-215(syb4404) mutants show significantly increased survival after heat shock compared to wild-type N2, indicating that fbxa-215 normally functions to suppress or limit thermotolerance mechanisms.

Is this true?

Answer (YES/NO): YES